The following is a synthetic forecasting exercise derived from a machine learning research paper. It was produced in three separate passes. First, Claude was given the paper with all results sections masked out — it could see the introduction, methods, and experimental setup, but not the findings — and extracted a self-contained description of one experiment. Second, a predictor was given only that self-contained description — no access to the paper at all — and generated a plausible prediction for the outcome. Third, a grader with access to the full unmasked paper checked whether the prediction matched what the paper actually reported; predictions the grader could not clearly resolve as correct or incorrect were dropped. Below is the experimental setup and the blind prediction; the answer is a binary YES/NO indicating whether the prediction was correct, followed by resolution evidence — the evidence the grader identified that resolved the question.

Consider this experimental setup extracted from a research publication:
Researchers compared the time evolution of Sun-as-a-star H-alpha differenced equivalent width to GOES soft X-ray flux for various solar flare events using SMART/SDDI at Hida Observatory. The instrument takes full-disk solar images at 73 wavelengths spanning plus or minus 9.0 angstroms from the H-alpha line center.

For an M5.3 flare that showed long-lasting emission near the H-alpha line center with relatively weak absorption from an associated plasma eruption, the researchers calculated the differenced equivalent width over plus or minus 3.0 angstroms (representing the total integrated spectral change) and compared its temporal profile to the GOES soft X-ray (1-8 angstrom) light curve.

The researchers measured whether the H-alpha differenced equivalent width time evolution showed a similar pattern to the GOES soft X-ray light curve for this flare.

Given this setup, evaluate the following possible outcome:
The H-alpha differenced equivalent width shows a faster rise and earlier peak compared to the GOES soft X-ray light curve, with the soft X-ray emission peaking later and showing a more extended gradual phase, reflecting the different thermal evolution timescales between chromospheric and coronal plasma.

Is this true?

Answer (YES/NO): NO